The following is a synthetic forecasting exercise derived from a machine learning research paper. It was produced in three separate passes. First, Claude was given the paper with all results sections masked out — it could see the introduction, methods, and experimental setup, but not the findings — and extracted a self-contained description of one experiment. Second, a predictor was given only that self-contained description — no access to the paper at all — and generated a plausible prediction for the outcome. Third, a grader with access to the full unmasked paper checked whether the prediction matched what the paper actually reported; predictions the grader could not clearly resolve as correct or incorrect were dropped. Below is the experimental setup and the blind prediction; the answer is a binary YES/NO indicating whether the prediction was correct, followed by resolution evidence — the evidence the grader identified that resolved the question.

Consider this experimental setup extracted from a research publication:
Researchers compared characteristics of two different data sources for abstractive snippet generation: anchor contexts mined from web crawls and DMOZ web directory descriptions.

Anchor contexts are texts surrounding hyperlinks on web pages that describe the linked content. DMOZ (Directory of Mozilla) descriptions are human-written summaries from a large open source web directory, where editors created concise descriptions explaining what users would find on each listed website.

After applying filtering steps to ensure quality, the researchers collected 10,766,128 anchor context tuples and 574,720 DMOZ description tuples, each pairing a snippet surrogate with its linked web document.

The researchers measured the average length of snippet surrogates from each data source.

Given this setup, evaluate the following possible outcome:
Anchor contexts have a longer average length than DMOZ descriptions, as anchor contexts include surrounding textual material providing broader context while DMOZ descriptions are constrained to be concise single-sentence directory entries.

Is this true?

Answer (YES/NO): YES